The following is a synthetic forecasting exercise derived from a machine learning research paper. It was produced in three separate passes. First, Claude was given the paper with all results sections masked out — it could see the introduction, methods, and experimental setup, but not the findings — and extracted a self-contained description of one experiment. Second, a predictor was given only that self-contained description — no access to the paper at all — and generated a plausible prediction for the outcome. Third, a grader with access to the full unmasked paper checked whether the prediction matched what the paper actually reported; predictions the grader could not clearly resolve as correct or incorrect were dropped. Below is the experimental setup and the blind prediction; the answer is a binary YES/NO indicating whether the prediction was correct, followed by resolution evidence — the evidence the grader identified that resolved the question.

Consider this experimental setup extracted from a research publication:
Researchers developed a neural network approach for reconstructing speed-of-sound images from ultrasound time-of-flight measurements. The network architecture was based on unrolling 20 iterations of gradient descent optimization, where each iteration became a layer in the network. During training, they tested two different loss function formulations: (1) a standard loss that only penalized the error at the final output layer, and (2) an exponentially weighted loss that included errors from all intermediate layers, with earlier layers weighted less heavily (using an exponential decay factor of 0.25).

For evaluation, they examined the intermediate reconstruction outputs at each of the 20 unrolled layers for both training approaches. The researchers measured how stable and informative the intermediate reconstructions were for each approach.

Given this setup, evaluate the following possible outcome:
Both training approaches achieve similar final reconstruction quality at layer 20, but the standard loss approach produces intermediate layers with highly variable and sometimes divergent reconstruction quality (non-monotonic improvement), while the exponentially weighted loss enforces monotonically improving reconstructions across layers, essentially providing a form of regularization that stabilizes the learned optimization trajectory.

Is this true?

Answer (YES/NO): NO